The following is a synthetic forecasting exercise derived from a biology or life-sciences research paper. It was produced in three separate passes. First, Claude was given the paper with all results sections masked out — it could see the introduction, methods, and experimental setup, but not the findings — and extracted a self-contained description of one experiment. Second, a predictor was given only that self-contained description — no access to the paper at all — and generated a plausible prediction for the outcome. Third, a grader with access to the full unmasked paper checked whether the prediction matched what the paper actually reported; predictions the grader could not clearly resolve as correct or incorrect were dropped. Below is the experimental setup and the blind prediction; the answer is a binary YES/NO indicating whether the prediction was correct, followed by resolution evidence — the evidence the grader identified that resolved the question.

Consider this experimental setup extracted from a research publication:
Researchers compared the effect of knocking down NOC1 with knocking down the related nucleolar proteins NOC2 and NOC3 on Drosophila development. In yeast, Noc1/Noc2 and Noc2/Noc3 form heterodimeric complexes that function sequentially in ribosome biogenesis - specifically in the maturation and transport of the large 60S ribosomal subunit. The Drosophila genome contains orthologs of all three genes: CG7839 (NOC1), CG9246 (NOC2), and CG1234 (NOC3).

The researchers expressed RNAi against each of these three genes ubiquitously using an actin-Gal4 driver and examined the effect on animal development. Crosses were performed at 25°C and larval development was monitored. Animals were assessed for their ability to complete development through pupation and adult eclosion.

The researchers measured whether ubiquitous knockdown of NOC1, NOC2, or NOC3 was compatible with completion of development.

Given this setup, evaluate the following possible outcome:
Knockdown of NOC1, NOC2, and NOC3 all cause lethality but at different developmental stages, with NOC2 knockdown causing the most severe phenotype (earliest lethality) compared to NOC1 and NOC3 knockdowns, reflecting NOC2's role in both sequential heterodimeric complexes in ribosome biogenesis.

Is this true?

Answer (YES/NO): NO